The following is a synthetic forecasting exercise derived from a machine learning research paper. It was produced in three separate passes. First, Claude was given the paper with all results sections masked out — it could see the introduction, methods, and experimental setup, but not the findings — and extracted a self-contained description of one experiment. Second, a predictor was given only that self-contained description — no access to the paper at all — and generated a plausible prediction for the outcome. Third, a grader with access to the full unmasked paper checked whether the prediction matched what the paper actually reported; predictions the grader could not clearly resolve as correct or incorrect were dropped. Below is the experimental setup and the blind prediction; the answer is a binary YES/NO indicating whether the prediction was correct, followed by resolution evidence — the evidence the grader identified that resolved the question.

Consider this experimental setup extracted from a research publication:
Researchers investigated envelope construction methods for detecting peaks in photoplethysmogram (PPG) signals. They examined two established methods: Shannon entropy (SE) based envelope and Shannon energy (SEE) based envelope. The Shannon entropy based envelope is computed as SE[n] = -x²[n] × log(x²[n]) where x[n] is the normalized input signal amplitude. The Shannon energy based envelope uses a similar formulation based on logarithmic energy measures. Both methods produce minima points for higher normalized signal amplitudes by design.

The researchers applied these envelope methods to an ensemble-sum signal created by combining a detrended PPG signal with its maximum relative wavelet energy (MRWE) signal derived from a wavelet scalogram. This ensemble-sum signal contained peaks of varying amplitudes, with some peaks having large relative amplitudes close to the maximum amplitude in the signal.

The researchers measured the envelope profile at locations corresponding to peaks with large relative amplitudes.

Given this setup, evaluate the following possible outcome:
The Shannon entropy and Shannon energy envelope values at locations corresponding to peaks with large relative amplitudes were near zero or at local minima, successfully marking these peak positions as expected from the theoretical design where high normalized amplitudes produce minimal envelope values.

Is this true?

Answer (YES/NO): NO